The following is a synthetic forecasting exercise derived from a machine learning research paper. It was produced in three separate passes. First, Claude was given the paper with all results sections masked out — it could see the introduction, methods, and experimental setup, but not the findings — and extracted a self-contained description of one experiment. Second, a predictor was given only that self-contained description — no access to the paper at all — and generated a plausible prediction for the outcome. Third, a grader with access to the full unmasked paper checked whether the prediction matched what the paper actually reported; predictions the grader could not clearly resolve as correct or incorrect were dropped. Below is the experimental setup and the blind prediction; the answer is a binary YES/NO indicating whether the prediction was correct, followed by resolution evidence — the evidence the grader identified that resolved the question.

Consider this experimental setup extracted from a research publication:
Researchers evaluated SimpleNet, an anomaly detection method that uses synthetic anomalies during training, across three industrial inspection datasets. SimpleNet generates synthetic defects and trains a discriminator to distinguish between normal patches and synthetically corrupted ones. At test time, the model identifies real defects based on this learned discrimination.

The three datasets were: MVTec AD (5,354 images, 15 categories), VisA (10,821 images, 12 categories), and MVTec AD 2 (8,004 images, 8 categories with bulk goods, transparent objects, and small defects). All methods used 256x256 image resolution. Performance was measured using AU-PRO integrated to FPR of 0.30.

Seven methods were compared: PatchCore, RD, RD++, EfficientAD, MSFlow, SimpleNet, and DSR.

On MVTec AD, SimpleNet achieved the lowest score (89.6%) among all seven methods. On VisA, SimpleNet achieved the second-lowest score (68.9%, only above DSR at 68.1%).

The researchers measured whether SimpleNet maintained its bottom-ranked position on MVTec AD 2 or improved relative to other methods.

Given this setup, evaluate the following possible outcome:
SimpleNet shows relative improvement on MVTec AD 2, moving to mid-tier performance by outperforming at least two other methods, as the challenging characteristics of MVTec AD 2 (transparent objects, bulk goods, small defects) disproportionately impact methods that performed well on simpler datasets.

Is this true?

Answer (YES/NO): NO